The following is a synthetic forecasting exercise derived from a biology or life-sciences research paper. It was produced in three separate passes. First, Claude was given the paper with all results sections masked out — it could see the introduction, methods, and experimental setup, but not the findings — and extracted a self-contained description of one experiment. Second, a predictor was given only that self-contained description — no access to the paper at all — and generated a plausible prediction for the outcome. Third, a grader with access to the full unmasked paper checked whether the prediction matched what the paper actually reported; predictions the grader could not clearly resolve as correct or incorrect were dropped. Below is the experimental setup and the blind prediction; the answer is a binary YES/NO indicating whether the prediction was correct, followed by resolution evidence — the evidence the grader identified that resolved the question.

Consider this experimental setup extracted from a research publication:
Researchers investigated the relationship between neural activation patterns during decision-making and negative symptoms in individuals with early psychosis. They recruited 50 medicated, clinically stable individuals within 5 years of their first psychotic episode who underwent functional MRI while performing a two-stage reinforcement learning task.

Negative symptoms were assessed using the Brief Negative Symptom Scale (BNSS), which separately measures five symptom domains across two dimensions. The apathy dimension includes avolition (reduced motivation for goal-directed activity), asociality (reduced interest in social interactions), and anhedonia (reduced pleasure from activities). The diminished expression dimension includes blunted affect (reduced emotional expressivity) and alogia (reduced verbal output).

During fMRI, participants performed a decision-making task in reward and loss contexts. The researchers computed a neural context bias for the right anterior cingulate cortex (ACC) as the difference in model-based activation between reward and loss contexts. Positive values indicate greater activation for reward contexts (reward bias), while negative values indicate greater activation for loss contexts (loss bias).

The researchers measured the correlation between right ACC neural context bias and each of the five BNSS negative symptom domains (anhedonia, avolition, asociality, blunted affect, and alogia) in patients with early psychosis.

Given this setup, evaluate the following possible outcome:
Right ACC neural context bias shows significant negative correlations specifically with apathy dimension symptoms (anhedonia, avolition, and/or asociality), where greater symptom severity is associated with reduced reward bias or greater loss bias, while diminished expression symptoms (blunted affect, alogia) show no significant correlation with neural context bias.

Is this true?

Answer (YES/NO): YES